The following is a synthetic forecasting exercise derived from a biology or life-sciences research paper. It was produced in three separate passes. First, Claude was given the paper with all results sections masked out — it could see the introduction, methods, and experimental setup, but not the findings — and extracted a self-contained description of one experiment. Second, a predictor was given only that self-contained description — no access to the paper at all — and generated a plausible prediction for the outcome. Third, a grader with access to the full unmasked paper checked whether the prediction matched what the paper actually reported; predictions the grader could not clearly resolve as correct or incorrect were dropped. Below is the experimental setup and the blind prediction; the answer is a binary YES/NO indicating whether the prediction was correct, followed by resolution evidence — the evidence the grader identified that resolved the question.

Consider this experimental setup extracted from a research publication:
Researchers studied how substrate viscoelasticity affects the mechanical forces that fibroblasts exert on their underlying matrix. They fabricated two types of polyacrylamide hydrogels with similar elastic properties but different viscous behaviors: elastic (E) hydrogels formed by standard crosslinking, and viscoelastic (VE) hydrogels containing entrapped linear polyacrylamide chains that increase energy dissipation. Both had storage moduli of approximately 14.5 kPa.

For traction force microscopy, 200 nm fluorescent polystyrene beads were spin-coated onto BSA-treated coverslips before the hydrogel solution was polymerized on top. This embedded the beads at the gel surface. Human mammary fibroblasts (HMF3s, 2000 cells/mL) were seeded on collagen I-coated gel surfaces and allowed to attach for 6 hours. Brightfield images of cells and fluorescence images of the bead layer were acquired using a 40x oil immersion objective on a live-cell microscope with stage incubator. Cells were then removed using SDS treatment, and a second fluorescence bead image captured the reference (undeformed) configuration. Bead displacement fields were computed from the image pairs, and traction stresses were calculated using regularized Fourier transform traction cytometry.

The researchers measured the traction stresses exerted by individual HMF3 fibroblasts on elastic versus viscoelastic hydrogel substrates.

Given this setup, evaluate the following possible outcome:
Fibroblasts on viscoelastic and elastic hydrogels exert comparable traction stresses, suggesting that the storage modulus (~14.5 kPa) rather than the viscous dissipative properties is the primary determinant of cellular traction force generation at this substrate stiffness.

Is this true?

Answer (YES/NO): NO